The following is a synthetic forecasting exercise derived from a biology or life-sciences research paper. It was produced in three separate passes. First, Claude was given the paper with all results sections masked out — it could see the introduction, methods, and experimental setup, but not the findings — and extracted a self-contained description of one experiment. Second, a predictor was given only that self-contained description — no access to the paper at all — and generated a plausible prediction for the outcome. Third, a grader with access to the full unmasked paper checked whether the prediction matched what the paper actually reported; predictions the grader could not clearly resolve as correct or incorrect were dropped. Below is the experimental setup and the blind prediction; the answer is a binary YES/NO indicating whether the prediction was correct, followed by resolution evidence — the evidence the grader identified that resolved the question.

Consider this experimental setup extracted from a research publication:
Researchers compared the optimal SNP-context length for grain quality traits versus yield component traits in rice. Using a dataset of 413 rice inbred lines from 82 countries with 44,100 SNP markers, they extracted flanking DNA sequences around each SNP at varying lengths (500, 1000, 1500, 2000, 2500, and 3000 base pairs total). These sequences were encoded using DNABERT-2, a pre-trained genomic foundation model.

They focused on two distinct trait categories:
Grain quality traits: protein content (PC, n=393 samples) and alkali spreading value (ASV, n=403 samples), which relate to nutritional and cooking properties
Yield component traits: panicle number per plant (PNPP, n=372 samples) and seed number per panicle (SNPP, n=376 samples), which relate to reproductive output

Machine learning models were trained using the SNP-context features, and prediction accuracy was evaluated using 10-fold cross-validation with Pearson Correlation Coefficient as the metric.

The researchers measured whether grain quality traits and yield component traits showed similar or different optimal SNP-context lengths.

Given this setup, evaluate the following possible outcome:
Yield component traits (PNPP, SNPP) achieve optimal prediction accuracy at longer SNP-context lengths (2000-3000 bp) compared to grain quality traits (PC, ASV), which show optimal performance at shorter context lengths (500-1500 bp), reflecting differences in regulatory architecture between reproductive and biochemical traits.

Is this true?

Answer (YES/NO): YES